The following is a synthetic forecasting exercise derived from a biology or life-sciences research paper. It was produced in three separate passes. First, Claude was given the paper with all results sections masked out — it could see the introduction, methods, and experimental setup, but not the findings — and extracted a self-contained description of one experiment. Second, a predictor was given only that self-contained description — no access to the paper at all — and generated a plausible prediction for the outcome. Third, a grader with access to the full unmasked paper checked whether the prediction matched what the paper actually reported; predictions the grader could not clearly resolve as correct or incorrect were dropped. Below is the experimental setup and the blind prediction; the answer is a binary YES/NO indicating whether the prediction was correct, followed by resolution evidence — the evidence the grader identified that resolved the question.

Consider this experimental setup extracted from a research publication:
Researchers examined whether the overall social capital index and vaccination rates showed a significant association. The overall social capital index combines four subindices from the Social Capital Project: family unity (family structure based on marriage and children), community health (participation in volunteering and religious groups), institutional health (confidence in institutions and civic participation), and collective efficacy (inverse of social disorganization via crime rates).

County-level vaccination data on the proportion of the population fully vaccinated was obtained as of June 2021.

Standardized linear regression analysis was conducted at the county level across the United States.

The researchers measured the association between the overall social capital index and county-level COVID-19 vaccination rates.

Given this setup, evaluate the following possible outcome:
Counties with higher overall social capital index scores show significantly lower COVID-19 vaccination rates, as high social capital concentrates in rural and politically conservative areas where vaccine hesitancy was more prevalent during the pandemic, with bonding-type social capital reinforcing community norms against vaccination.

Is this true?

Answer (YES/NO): NO